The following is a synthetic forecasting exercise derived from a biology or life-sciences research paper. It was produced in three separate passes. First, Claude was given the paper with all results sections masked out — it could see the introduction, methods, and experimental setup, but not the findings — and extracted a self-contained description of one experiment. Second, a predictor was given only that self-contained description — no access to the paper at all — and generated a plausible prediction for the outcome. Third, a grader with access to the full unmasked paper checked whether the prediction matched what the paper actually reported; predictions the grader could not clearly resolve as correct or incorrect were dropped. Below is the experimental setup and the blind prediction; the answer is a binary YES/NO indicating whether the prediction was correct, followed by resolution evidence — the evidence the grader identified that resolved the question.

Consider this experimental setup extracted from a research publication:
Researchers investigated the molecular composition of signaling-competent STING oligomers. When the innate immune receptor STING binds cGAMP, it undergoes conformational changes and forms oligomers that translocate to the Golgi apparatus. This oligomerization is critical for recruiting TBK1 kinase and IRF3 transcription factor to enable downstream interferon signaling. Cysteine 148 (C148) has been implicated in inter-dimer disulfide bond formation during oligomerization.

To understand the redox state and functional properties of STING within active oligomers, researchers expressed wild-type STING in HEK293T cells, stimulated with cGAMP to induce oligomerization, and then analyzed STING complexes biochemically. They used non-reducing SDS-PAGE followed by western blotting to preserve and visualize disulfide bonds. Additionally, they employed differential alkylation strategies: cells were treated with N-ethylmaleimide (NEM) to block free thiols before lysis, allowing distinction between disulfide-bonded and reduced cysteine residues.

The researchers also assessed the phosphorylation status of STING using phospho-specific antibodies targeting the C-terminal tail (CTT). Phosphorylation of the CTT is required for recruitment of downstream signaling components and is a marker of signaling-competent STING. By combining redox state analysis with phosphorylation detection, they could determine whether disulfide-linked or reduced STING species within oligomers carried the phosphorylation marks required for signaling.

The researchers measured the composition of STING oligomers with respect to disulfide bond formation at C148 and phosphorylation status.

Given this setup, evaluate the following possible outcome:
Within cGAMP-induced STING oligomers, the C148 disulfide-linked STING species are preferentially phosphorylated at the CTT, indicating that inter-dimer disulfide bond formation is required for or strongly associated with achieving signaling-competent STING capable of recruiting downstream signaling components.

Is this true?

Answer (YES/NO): NO